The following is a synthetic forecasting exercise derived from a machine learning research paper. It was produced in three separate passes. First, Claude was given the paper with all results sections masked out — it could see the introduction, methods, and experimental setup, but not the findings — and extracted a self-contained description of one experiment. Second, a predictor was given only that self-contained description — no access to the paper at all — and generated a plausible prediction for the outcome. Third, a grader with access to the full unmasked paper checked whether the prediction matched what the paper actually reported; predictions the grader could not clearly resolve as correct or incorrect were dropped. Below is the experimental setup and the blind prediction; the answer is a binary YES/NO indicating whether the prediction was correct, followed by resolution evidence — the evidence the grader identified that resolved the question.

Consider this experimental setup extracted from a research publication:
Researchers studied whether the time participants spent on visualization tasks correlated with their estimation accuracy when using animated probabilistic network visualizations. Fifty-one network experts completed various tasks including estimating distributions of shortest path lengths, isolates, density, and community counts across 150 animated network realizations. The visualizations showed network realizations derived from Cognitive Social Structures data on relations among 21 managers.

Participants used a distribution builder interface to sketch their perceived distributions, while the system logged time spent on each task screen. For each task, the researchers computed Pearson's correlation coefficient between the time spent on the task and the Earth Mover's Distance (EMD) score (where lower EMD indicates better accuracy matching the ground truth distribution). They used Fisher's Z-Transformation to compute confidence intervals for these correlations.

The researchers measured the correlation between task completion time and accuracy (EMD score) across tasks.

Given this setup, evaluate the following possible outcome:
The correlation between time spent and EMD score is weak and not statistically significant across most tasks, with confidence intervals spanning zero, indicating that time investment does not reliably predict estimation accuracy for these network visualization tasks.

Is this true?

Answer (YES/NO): YES